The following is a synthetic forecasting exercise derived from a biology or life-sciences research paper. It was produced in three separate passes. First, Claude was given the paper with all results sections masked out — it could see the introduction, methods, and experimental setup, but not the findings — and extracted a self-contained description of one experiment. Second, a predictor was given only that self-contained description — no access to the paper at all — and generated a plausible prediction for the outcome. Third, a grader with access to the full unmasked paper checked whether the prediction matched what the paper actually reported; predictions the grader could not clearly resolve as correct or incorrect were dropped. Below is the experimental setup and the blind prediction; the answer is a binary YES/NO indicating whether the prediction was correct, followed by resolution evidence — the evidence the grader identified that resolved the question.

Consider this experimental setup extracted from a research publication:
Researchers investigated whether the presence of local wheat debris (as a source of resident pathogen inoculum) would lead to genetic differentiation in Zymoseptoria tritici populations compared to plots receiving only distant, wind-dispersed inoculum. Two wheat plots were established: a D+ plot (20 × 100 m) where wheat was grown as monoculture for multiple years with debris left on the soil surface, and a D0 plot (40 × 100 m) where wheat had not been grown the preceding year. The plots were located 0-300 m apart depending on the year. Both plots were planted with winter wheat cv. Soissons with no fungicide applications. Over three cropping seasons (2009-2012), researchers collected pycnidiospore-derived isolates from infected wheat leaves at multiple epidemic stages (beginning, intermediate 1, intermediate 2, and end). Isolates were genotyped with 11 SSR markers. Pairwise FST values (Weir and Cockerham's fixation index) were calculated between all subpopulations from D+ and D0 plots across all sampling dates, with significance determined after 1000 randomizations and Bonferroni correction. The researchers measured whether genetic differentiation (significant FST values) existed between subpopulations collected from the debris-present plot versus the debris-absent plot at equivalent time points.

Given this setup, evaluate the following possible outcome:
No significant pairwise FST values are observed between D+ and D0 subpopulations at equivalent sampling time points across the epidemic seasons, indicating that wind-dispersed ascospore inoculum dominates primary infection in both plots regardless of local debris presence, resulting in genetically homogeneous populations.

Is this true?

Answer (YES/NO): NO